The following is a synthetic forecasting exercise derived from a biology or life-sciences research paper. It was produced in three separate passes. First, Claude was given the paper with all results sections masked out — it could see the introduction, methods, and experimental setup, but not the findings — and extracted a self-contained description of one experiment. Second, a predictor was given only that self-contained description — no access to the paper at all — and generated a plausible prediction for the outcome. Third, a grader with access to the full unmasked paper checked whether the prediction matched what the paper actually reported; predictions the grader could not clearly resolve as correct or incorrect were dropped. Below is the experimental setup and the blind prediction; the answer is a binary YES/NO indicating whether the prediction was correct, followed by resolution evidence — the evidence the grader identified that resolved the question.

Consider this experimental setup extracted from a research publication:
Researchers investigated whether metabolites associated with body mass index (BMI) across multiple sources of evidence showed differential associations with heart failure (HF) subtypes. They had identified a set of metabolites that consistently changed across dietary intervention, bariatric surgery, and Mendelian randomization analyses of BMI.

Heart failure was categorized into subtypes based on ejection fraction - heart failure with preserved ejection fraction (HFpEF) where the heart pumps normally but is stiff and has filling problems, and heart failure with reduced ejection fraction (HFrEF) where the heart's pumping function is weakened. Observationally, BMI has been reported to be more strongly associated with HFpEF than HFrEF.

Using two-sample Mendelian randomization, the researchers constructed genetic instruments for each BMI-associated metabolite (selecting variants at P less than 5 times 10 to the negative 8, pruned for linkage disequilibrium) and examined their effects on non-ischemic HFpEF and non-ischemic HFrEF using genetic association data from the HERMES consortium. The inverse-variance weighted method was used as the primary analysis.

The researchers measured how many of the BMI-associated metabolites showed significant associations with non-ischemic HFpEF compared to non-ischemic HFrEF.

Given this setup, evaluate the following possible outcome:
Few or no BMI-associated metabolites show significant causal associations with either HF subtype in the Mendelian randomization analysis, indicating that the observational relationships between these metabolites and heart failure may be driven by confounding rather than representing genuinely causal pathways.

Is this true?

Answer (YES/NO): NO